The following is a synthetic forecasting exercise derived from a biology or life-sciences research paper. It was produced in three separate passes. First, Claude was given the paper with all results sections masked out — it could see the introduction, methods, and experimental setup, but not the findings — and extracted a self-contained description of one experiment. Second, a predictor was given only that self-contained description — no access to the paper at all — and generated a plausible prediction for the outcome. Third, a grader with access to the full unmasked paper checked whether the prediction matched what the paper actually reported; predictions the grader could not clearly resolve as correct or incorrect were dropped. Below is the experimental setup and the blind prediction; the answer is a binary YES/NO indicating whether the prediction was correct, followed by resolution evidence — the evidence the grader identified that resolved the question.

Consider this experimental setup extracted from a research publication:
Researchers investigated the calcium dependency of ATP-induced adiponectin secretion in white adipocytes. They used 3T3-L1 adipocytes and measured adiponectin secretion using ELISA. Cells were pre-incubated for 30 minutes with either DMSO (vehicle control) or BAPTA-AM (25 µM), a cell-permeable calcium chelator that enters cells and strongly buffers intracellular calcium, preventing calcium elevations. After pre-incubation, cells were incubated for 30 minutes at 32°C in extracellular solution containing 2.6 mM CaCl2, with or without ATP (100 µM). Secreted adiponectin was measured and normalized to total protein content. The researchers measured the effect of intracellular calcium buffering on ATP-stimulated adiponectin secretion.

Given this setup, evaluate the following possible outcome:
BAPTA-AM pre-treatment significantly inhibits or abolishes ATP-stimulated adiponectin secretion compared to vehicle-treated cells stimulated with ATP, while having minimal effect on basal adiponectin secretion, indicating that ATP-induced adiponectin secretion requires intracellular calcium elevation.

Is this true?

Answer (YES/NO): NO